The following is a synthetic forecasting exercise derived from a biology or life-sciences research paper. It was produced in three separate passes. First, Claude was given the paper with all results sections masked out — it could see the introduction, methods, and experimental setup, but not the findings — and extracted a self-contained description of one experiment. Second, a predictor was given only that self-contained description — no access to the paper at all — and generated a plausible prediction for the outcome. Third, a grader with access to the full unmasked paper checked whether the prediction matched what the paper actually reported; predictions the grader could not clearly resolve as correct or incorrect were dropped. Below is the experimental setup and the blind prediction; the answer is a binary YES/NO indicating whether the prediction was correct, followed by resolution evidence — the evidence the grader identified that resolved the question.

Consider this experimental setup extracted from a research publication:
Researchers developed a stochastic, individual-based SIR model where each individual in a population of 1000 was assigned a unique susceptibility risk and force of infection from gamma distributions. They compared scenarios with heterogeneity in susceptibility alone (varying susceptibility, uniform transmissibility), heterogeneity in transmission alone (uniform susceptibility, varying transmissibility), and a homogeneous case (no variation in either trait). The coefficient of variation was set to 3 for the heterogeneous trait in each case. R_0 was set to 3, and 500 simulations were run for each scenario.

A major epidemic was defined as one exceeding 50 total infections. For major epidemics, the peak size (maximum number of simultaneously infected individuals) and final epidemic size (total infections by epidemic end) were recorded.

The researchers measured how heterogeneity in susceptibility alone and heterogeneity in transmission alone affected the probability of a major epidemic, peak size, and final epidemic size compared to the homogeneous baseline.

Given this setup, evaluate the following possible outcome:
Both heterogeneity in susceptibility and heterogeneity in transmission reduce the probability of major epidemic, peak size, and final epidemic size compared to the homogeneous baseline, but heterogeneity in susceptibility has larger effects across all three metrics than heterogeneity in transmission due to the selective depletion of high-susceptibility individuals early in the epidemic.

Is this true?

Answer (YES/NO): NO